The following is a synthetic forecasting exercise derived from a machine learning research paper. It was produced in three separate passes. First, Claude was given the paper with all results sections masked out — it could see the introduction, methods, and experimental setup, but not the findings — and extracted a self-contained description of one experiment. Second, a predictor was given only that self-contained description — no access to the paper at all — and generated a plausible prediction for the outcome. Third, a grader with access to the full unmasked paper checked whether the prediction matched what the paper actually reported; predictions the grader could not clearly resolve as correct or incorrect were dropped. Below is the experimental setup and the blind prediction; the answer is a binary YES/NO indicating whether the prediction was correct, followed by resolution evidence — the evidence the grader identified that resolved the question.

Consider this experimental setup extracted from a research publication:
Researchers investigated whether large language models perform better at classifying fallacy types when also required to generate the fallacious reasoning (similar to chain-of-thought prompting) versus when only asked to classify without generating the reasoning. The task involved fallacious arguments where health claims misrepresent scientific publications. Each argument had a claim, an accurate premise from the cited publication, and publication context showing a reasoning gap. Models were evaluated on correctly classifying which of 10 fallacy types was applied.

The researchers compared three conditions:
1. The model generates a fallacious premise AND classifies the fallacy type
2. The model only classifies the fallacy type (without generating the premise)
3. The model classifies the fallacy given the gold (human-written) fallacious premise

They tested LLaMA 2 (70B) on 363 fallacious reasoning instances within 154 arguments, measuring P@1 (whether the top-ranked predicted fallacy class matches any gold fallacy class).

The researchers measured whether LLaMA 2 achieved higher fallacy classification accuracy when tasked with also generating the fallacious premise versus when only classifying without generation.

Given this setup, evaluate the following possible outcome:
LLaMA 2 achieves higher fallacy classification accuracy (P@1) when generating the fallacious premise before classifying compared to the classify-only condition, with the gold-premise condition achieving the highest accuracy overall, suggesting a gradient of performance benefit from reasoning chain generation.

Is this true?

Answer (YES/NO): NO